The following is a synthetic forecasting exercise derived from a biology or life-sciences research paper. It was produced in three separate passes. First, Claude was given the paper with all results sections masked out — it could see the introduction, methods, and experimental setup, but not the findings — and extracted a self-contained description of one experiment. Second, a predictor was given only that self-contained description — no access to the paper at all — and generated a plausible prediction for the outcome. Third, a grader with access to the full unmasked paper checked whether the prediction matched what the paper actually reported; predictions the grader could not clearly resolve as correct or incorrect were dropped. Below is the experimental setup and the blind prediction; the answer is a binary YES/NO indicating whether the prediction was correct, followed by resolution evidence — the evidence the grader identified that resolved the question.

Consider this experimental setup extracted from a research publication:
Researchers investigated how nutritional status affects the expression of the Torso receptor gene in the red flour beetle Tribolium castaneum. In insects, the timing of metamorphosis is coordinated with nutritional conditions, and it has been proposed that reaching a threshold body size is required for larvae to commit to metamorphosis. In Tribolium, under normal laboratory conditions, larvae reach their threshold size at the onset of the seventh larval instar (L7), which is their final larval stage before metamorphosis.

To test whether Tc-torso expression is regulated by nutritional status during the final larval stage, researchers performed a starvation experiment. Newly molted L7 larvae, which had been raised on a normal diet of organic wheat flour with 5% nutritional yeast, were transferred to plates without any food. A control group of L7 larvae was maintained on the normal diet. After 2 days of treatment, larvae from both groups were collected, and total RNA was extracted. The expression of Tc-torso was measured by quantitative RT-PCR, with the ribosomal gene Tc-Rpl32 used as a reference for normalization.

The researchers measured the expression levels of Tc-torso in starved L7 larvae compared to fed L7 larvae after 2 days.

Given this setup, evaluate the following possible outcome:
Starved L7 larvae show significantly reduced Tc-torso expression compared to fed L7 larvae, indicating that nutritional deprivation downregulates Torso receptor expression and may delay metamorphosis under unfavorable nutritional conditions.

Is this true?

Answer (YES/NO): YES